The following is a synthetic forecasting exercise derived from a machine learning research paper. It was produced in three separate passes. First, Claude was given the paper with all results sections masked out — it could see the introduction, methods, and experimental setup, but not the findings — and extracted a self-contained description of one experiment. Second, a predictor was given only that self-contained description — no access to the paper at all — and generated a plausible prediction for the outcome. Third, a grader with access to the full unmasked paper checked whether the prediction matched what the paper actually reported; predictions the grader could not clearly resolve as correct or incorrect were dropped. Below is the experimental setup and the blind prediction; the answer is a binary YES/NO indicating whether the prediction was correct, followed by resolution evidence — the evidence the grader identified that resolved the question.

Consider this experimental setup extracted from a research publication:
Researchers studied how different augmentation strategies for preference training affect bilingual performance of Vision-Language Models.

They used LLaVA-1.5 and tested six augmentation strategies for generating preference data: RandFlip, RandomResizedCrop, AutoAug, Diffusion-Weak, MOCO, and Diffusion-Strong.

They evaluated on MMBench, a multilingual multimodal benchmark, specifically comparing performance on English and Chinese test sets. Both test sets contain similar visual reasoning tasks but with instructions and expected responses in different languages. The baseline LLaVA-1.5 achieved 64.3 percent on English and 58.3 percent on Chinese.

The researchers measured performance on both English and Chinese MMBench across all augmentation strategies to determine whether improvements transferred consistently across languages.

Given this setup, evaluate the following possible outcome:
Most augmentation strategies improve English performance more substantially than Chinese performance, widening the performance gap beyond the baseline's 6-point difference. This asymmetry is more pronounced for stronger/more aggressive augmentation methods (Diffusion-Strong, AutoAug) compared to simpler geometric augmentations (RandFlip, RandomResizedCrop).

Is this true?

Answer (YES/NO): NO